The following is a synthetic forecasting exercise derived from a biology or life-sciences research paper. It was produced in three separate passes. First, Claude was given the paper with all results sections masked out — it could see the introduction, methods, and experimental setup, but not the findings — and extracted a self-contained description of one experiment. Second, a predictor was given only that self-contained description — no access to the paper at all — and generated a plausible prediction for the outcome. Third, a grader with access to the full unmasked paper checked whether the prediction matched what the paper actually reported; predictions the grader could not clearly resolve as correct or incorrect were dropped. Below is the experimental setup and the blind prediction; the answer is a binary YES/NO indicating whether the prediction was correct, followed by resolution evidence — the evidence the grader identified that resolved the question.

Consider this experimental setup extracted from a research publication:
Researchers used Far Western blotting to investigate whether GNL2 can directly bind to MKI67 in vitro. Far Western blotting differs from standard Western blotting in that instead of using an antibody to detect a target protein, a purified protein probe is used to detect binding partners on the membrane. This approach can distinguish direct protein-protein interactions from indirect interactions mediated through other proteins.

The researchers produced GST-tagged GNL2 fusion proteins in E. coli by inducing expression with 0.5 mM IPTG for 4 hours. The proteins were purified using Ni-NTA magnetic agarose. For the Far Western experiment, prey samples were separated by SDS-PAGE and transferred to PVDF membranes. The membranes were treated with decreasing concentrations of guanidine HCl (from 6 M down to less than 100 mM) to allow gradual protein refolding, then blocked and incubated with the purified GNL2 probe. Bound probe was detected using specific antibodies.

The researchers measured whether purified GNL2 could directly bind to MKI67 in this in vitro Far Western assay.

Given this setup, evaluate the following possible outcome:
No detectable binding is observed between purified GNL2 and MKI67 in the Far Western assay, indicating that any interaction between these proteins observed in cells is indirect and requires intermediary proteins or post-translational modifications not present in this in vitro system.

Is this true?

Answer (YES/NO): NO